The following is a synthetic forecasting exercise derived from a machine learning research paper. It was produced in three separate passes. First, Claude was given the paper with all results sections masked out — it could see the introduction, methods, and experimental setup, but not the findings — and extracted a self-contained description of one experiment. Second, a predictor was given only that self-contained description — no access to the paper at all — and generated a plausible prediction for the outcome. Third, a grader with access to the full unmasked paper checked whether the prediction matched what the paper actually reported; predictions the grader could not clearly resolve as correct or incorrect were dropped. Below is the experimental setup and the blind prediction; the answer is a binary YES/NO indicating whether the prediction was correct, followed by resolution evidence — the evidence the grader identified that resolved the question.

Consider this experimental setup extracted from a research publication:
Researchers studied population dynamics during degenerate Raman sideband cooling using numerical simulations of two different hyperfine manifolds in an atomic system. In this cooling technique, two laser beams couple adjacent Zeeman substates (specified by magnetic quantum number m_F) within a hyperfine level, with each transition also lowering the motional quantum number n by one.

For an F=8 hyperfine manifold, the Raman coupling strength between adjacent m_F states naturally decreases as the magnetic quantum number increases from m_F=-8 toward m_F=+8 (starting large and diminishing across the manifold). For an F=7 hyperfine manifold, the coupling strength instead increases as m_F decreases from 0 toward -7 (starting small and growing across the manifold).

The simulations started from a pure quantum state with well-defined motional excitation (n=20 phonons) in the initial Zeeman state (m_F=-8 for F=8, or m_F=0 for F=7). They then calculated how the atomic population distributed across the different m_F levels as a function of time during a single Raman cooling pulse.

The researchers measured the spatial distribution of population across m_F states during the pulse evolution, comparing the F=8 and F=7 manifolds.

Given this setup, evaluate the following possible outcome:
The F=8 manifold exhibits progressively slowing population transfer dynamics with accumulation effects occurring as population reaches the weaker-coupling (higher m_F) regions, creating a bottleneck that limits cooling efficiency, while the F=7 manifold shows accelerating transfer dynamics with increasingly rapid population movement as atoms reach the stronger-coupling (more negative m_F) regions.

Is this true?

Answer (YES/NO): NO